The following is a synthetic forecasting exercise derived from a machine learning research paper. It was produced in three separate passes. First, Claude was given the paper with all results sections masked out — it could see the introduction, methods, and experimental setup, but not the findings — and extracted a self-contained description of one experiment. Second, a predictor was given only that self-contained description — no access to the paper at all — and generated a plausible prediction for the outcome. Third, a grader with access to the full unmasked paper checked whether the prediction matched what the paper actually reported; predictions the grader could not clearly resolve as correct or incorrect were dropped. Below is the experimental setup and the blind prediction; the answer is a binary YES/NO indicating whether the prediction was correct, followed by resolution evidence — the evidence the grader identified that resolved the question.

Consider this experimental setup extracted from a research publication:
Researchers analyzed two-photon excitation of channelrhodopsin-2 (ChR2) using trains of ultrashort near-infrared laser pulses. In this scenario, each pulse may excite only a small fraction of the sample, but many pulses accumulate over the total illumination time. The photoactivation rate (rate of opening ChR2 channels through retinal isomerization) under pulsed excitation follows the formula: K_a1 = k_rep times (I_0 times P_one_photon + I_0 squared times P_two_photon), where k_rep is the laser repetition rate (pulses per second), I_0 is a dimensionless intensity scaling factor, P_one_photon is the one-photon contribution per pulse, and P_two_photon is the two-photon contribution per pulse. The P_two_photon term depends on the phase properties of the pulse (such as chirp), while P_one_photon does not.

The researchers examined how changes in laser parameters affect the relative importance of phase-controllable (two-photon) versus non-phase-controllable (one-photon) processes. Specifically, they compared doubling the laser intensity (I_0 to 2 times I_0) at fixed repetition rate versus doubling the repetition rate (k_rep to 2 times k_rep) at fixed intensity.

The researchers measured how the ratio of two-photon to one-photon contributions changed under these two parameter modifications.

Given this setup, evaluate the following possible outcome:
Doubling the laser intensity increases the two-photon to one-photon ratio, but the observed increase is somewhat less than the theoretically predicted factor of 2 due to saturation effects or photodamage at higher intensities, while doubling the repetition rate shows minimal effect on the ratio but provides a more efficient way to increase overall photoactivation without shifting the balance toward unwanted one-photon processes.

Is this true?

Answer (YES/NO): NO